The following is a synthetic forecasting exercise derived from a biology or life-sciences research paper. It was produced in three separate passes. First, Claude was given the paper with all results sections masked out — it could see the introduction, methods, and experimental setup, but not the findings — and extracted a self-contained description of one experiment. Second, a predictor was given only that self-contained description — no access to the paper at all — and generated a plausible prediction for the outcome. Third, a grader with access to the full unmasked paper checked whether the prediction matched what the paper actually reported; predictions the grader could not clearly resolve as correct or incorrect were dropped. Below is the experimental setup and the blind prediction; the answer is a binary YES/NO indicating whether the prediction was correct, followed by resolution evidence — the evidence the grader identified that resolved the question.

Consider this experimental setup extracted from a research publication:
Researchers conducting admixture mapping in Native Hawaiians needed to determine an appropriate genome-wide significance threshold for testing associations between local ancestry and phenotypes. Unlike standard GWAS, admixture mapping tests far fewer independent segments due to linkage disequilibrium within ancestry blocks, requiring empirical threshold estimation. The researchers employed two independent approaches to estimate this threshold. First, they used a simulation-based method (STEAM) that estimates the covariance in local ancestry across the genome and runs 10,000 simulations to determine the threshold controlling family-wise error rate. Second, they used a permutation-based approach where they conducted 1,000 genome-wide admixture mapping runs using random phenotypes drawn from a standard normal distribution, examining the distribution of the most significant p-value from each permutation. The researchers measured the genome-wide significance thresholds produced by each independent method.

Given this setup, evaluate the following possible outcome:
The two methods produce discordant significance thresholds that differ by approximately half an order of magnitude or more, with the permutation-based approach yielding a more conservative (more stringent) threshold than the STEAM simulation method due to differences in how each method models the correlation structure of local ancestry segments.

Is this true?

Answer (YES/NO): NO